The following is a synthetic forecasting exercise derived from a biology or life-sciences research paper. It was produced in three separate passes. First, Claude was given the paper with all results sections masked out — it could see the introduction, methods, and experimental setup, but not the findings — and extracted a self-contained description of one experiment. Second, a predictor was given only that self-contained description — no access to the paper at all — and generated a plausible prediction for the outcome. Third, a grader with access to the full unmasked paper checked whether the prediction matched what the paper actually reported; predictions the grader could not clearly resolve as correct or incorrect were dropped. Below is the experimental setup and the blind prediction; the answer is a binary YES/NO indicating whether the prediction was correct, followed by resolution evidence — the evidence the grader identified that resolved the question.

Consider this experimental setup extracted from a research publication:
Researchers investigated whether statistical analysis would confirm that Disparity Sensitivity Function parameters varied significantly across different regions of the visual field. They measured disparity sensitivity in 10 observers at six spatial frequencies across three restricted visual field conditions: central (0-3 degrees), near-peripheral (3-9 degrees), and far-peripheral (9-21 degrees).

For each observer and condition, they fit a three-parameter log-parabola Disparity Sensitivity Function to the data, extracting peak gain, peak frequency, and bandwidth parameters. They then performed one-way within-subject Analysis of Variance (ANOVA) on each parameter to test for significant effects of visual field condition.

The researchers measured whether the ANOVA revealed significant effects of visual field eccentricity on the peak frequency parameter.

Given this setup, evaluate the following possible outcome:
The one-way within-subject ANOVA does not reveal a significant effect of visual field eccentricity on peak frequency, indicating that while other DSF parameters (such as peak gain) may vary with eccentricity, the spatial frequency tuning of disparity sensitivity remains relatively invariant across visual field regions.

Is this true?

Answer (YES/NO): NO